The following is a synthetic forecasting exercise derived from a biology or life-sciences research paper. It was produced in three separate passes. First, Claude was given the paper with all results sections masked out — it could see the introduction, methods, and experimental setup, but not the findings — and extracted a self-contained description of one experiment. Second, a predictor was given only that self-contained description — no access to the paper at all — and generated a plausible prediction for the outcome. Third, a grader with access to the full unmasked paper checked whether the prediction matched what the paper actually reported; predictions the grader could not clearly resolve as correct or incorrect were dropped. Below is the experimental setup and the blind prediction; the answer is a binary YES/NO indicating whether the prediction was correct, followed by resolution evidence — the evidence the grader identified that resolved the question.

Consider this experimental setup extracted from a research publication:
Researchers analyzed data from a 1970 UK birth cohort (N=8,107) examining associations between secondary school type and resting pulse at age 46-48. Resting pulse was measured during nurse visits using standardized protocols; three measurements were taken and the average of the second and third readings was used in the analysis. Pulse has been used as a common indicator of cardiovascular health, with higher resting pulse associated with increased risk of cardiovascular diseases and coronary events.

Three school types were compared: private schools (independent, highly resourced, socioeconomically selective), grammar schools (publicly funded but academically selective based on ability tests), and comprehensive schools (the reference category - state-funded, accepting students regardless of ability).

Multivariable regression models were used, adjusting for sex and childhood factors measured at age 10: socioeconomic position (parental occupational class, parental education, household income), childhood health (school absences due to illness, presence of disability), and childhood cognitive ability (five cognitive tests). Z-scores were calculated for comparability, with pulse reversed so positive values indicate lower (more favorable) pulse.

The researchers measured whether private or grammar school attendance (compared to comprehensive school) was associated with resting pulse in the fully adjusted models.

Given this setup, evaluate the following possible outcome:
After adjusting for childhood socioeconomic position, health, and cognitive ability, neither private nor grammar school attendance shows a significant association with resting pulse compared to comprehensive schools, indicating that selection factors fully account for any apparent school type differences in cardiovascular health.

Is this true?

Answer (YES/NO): YES